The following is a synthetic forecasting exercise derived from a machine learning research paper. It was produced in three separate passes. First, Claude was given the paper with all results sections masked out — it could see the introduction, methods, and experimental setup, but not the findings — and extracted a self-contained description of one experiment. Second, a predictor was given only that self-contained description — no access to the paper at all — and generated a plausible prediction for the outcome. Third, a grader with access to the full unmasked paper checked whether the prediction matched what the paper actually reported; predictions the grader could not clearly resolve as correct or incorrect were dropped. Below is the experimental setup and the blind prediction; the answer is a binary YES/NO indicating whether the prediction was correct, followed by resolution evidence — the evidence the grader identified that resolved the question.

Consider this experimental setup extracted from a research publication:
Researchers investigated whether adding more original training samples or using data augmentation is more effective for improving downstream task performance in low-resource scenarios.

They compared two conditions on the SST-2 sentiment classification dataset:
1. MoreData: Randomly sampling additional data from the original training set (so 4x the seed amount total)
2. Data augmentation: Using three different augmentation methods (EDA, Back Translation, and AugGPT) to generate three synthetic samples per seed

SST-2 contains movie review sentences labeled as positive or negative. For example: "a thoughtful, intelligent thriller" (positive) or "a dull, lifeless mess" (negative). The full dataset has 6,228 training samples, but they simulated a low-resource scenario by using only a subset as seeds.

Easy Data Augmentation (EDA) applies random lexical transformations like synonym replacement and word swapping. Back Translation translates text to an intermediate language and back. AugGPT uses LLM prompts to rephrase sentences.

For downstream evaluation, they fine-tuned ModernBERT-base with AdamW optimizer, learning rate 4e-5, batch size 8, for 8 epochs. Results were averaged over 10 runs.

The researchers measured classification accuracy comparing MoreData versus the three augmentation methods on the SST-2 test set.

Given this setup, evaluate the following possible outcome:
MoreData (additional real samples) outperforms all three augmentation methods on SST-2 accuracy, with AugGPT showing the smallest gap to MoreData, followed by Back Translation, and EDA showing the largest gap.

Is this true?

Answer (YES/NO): YES